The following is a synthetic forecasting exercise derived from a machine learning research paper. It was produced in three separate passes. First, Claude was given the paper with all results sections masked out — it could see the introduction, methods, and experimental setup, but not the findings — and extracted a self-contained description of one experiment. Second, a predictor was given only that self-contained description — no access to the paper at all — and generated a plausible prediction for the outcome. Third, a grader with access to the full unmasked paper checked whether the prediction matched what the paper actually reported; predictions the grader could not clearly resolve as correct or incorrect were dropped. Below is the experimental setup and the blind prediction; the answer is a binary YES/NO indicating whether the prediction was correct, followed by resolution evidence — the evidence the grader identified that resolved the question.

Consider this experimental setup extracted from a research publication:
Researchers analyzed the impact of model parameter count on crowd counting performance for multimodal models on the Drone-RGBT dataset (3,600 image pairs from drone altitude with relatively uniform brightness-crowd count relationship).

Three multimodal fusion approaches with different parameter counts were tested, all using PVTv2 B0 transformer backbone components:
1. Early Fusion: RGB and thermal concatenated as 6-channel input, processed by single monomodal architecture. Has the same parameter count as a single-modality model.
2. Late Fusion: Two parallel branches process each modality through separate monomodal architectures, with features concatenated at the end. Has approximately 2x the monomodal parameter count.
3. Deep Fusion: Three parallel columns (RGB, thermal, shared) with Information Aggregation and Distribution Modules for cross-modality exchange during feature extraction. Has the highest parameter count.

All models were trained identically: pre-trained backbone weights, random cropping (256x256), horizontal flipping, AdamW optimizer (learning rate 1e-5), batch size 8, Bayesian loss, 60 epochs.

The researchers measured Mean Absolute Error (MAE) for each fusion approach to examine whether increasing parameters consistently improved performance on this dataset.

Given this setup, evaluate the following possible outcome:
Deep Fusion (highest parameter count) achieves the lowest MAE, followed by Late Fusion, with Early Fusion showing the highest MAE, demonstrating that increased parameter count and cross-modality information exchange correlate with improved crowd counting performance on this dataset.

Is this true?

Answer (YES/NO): NO